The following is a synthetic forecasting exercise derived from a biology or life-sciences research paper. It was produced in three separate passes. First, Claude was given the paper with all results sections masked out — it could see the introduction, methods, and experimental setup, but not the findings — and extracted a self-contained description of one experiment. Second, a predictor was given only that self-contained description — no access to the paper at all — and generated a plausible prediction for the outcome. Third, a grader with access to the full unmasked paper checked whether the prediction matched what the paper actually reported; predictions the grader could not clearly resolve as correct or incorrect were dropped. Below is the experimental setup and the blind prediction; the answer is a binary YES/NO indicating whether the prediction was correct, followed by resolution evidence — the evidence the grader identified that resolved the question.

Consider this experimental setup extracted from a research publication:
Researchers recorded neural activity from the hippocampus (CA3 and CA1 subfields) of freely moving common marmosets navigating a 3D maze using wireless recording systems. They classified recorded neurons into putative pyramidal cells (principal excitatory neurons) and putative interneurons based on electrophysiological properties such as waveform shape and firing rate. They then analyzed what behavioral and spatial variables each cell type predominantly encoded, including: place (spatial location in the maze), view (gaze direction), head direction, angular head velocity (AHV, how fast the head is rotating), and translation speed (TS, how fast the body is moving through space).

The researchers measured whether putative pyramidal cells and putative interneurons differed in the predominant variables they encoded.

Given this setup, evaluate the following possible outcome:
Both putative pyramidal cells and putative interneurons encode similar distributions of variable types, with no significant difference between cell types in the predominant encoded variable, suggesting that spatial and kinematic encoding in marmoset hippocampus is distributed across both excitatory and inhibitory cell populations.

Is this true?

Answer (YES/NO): NO